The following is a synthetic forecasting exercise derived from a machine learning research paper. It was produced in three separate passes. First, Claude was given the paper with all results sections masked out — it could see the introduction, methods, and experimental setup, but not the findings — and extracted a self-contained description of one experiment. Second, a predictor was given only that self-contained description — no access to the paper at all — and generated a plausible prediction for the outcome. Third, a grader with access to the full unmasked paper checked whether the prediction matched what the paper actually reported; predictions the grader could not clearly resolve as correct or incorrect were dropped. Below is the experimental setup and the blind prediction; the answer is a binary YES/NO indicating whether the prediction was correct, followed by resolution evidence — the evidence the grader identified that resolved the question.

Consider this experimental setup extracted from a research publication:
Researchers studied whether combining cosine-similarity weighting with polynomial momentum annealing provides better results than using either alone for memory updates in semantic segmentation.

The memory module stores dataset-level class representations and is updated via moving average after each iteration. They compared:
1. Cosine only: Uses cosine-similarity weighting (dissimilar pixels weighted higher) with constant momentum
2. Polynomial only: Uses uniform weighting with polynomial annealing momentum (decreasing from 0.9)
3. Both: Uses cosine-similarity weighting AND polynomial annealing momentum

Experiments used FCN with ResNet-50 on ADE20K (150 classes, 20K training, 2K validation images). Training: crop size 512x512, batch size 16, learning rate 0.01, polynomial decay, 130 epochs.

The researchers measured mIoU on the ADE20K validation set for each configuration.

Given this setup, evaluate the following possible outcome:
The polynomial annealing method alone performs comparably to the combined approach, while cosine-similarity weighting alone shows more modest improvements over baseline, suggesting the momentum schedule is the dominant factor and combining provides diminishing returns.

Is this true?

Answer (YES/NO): NO